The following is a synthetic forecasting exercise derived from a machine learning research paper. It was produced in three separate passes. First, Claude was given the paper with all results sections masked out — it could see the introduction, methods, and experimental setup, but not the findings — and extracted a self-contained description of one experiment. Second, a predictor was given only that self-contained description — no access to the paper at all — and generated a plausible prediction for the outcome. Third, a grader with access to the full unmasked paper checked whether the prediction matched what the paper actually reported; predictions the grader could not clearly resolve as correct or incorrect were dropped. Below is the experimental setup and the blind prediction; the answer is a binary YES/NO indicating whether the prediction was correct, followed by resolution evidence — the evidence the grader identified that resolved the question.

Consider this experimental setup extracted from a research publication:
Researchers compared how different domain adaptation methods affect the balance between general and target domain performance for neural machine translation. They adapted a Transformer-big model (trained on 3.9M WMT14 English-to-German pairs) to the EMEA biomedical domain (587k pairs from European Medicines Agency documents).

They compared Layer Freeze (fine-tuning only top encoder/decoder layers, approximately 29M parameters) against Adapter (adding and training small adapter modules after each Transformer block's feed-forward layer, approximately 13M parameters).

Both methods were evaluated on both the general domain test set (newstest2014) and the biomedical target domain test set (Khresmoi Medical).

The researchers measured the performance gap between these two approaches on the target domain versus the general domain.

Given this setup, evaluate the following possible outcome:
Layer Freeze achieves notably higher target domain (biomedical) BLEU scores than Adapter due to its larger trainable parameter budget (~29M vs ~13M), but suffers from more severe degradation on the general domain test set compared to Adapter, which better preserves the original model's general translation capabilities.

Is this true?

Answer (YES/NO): NO